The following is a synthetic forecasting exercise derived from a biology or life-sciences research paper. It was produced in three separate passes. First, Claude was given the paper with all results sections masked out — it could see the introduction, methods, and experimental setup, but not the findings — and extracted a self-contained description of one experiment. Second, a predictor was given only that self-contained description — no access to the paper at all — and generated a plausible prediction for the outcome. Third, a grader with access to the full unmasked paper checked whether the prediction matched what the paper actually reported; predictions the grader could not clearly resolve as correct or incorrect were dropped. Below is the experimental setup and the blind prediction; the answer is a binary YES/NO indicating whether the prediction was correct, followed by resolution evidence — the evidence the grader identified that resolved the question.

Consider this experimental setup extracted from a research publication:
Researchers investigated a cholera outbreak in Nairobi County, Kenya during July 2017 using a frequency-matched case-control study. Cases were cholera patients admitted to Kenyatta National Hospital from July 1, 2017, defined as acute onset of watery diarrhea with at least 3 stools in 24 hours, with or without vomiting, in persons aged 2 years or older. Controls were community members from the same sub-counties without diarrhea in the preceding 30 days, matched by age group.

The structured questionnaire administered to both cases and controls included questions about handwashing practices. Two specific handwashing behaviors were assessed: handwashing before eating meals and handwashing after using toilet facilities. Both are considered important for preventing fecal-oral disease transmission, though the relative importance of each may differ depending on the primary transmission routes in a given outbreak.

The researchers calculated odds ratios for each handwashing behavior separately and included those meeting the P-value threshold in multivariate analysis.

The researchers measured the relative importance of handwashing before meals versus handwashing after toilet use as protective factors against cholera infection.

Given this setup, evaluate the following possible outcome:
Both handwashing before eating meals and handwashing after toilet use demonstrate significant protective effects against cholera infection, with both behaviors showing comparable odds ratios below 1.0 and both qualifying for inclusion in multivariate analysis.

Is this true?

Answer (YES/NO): NO